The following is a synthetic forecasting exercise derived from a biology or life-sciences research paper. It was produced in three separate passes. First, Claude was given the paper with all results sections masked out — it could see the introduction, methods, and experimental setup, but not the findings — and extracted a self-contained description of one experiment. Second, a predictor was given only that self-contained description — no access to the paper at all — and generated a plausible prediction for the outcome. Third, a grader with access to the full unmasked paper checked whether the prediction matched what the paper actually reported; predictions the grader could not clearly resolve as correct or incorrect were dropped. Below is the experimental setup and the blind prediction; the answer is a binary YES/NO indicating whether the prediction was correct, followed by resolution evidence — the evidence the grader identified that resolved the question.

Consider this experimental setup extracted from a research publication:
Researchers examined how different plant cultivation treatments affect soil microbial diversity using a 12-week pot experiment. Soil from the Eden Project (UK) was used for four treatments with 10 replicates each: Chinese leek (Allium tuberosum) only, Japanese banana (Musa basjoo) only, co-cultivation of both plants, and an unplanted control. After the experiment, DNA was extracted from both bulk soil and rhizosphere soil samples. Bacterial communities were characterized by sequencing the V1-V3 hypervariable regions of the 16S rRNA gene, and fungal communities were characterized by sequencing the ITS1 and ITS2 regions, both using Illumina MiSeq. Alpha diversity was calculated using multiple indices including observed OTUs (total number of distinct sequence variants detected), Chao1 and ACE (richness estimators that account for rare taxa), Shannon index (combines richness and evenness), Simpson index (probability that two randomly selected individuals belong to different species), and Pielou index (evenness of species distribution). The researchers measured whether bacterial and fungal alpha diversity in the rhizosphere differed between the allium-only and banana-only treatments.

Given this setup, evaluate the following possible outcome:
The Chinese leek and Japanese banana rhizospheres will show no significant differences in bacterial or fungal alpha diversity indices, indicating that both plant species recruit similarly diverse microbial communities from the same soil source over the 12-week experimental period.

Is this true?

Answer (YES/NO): NO